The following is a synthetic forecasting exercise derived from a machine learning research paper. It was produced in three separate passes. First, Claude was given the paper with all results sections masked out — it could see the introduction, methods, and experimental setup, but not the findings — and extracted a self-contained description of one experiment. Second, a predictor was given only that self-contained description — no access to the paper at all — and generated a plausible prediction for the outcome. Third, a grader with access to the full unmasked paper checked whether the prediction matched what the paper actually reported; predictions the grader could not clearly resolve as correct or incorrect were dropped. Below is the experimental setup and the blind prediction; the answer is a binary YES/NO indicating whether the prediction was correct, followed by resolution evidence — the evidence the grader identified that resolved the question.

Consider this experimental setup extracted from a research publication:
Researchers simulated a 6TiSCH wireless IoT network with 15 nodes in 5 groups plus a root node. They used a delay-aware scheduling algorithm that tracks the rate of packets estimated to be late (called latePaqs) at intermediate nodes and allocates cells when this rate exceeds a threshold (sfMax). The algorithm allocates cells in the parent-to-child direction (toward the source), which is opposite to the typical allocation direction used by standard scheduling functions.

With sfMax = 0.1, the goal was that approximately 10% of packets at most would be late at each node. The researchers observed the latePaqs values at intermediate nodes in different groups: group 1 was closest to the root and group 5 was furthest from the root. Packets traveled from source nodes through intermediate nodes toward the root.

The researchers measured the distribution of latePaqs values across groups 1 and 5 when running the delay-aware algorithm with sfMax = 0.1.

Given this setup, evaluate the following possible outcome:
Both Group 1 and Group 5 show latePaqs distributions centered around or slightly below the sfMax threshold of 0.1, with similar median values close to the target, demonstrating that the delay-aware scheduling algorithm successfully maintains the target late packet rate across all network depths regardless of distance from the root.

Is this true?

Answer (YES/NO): NO